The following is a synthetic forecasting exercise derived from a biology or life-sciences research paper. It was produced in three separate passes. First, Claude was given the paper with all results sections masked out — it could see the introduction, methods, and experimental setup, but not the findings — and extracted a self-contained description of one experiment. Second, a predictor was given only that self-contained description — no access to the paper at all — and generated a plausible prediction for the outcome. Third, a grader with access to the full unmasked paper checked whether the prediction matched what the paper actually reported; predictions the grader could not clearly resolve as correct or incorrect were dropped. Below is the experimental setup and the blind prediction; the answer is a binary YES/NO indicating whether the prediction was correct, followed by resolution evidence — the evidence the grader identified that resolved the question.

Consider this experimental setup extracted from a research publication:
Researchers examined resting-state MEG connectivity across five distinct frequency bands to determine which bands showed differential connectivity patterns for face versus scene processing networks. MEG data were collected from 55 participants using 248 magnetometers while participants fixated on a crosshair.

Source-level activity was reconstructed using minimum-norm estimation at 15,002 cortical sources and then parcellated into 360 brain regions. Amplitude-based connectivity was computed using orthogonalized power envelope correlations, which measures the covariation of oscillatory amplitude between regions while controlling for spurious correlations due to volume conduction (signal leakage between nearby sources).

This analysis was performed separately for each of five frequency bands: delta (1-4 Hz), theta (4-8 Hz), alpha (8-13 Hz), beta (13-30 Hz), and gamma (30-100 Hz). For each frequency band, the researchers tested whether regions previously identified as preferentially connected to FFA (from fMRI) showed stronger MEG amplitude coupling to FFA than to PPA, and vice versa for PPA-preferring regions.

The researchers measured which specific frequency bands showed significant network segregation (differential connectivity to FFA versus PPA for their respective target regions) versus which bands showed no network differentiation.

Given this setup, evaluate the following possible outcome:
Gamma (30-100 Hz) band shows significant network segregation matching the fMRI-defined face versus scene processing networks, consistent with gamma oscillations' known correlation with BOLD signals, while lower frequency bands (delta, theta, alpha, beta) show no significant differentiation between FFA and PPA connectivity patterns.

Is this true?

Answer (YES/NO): NO